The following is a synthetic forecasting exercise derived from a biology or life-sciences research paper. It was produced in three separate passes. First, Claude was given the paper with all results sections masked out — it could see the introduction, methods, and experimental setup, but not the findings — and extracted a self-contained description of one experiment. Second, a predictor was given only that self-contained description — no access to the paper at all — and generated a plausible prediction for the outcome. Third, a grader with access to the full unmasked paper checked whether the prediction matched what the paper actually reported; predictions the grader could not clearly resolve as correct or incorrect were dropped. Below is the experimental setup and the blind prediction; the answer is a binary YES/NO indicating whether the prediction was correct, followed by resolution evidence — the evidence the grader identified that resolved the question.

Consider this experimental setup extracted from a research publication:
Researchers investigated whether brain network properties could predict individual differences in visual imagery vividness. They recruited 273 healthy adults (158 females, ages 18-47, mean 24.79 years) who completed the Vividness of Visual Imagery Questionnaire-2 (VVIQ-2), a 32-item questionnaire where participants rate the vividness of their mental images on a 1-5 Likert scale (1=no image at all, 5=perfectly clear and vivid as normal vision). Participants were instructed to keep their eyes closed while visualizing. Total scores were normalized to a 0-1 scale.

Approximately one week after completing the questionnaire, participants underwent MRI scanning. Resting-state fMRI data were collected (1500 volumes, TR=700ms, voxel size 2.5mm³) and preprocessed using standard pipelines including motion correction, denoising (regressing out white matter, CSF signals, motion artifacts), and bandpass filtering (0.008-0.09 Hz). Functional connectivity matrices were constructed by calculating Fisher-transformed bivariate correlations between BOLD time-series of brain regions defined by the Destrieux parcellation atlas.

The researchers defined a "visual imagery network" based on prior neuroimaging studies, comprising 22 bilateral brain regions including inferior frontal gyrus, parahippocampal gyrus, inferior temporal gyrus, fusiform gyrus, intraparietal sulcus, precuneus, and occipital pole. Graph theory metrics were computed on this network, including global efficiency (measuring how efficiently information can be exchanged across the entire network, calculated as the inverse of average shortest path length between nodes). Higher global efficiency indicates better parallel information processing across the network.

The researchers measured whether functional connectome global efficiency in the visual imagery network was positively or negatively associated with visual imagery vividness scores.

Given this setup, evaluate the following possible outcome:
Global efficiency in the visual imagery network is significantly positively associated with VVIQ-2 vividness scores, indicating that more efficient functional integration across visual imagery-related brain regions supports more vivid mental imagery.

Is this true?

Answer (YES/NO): NO